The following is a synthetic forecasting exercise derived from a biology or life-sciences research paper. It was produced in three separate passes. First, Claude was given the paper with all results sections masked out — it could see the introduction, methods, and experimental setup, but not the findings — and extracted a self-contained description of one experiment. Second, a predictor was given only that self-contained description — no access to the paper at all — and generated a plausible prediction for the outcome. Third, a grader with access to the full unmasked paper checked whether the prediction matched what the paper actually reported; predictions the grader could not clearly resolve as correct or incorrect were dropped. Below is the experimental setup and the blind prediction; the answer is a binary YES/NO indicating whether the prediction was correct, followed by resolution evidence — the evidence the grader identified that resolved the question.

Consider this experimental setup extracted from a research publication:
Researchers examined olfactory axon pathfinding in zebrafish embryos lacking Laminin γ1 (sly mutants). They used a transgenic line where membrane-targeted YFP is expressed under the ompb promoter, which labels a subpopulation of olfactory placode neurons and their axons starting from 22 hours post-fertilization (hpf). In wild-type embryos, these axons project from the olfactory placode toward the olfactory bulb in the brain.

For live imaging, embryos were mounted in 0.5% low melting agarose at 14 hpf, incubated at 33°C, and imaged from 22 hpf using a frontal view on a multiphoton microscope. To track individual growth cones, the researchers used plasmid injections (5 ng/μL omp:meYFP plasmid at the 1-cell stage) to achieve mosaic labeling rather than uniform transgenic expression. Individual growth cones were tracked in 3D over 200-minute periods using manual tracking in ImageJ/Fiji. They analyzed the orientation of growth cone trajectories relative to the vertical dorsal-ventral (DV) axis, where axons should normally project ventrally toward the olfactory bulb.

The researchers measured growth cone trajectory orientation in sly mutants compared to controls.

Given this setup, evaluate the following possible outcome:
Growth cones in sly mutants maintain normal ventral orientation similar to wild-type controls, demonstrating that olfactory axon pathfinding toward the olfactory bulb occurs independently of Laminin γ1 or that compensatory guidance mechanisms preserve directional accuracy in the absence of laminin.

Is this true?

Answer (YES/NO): NO